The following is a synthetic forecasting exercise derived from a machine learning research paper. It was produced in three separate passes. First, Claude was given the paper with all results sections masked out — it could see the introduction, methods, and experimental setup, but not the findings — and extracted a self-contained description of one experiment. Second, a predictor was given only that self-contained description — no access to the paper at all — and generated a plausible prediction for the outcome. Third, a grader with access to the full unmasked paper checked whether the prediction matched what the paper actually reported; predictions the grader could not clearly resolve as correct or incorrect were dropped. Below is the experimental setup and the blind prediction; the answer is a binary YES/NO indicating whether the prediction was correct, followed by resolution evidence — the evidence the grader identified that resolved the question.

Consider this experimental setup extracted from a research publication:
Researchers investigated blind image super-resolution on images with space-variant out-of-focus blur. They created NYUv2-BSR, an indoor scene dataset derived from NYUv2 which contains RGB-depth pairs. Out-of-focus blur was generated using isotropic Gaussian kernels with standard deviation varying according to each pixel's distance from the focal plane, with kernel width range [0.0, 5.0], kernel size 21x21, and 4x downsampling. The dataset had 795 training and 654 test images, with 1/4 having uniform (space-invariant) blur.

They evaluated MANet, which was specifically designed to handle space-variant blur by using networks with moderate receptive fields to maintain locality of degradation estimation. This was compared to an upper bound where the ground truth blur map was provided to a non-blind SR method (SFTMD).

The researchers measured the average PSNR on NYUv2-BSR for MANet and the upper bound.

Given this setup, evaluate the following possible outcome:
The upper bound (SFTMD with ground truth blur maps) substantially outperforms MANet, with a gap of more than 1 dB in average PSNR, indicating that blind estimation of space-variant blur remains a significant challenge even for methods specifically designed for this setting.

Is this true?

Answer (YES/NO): YES